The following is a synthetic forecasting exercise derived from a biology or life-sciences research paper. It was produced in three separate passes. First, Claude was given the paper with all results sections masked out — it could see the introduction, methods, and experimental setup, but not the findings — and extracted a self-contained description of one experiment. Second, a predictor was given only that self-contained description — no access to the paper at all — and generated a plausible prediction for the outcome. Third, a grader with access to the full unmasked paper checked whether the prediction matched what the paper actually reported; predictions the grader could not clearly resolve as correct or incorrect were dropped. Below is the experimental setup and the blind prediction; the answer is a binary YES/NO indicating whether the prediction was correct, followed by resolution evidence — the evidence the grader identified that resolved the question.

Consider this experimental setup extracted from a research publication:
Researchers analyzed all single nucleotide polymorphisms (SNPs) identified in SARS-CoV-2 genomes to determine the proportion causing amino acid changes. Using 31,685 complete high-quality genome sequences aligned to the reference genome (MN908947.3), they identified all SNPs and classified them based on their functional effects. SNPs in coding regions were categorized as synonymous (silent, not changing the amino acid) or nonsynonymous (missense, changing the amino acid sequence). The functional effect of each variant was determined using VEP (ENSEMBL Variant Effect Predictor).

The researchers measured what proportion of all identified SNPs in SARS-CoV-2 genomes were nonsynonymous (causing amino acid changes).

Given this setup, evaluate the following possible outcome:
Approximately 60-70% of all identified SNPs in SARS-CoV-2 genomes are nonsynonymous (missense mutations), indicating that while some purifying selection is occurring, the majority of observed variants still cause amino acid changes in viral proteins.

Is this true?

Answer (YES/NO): NO